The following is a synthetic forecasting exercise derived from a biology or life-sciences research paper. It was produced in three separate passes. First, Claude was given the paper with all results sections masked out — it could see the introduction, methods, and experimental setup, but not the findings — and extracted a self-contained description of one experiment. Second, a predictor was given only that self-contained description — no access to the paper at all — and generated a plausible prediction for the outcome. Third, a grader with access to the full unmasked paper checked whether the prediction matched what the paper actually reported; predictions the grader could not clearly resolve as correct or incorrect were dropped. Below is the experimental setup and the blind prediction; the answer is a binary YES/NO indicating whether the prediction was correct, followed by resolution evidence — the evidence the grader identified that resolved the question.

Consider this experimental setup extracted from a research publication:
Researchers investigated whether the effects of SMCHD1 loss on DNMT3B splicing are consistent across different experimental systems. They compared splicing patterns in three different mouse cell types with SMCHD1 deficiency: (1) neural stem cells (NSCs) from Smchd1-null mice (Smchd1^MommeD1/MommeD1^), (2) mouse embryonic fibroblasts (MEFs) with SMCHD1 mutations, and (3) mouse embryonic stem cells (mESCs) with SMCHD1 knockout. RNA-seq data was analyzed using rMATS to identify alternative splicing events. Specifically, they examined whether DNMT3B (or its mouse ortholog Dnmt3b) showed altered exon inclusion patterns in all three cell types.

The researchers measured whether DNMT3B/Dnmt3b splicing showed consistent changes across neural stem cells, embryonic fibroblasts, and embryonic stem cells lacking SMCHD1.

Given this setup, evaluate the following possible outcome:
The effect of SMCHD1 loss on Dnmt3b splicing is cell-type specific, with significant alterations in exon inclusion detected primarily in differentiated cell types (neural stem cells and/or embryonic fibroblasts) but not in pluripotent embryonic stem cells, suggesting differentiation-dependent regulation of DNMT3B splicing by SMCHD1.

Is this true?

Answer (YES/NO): NO